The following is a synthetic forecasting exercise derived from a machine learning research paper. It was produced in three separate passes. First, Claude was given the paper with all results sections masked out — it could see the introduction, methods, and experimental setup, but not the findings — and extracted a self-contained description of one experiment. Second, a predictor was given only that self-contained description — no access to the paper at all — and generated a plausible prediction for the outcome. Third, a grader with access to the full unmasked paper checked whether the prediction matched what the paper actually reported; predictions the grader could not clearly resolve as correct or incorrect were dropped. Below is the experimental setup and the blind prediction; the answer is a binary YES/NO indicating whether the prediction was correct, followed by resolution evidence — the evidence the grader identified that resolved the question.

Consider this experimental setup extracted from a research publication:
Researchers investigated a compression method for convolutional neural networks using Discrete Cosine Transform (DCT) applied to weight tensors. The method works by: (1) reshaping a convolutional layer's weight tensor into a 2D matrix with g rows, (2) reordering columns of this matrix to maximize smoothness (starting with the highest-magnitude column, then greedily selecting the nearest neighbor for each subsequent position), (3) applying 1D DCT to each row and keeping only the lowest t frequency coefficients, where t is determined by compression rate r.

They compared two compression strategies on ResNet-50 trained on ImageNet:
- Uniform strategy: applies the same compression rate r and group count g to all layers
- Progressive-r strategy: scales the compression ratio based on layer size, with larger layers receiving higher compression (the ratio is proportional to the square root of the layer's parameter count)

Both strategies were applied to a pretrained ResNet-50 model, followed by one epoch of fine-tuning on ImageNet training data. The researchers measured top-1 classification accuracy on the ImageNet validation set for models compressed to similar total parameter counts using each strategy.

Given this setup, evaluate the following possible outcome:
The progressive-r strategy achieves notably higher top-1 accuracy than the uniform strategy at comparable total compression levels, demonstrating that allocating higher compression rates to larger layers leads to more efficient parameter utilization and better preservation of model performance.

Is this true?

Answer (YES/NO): YES